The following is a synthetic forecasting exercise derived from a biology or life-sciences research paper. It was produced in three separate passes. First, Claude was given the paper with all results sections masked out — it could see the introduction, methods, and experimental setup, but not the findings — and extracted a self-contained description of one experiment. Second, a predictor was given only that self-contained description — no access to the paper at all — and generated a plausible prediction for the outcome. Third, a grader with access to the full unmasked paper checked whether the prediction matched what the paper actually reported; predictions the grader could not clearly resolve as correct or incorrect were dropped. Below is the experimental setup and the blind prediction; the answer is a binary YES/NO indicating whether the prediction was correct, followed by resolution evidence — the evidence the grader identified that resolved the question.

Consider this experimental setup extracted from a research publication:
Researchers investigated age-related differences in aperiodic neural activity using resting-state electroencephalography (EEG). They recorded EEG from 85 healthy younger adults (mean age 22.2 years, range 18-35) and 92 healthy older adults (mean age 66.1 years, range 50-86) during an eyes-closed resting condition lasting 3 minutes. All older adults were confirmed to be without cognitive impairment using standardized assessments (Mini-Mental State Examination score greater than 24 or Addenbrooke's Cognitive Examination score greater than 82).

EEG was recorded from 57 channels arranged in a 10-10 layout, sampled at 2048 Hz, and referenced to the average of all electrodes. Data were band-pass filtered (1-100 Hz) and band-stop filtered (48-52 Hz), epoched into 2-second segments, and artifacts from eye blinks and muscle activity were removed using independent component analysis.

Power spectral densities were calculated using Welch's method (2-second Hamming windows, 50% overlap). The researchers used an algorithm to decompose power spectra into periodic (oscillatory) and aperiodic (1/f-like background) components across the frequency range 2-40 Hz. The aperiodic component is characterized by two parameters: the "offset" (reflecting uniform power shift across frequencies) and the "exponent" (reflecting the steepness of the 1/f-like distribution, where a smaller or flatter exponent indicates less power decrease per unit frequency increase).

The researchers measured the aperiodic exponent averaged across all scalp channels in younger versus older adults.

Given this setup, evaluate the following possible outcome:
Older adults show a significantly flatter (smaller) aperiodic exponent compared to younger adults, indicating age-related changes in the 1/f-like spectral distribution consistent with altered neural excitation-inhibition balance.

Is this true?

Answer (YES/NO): YES